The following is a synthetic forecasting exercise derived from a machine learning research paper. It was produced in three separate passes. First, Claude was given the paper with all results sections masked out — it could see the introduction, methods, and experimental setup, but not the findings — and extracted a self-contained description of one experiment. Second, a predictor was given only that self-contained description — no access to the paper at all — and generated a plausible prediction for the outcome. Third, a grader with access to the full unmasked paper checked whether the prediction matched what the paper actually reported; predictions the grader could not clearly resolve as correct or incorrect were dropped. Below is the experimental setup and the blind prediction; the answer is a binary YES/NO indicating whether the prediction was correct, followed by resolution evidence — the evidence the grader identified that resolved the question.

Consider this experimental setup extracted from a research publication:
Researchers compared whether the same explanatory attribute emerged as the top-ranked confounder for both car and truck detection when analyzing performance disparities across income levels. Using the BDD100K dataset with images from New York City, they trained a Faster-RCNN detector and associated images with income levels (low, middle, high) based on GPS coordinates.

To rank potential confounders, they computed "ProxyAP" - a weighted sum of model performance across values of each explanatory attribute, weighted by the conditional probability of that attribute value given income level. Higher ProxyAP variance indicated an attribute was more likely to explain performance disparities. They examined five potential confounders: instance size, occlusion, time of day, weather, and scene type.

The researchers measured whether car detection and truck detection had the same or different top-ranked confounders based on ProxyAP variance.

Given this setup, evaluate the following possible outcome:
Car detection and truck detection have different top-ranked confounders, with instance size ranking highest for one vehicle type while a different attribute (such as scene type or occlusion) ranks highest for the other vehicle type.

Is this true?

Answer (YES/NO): NO